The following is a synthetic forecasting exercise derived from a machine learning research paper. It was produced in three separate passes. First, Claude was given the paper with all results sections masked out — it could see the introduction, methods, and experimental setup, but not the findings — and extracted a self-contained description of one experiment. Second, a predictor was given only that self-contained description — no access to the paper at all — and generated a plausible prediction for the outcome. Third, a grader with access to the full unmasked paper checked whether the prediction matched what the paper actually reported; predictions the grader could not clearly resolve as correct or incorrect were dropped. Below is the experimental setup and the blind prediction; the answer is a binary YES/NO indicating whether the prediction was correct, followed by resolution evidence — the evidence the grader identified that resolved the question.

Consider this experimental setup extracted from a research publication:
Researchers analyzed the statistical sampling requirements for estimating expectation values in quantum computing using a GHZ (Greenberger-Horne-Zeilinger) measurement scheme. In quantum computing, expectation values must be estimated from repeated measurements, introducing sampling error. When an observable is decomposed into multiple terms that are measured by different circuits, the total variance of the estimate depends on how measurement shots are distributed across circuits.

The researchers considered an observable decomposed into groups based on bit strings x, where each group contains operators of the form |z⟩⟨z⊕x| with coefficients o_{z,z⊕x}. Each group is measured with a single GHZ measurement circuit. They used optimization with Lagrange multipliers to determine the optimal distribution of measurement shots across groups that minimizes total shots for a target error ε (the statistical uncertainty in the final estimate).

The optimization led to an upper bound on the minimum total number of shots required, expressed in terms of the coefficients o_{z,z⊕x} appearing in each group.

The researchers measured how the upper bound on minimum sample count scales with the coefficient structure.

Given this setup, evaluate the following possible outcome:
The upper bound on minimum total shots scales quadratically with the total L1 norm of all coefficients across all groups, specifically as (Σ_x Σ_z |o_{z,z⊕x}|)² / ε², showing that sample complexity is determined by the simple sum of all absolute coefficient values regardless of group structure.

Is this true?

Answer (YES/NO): NO